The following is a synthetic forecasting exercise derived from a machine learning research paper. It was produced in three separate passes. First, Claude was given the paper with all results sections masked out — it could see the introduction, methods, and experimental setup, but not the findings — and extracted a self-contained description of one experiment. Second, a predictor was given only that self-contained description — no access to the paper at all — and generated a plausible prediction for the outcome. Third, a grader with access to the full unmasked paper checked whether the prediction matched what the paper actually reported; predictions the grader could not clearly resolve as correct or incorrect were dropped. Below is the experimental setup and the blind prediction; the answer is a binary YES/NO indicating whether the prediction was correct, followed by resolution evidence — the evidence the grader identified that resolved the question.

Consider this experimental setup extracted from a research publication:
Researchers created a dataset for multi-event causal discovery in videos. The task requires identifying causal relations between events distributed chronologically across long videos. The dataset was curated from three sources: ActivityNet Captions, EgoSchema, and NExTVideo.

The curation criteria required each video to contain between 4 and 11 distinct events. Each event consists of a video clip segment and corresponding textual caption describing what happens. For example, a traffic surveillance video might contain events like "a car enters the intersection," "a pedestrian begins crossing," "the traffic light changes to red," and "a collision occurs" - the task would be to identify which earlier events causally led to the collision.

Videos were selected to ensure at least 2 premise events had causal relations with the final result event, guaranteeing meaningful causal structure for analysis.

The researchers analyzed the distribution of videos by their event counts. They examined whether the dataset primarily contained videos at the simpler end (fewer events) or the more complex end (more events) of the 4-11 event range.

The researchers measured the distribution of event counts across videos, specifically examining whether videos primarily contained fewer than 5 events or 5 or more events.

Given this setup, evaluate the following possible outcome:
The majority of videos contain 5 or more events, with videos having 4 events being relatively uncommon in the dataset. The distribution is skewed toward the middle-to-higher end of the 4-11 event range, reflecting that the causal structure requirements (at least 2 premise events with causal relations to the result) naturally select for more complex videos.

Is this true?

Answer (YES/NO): YES